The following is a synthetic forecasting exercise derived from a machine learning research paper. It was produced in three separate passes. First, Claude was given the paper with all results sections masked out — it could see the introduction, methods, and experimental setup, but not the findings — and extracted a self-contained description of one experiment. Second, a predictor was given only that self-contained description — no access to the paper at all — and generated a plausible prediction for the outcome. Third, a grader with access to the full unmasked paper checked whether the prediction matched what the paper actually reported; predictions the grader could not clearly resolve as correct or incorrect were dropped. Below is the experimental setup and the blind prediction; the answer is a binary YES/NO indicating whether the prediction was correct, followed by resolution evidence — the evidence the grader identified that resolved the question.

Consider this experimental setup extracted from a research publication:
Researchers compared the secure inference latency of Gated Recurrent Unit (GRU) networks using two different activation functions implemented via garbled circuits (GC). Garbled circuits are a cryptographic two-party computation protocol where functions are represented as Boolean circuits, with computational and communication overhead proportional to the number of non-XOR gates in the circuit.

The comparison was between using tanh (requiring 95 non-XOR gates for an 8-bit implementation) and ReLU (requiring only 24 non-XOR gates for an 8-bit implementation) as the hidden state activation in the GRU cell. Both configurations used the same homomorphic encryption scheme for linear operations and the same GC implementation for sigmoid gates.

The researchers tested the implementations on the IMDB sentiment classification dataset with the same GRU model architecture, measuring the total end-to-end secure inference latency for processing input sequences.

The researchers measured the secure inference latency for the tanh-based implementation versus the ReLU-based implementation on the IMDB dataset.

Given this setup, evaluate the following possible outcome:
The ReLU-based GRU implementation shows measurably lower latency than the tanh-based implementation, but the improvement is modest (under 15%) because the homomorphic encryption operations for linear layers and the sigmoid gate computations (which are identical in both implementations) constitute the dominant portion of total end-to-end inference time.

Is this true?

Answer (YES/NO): NO